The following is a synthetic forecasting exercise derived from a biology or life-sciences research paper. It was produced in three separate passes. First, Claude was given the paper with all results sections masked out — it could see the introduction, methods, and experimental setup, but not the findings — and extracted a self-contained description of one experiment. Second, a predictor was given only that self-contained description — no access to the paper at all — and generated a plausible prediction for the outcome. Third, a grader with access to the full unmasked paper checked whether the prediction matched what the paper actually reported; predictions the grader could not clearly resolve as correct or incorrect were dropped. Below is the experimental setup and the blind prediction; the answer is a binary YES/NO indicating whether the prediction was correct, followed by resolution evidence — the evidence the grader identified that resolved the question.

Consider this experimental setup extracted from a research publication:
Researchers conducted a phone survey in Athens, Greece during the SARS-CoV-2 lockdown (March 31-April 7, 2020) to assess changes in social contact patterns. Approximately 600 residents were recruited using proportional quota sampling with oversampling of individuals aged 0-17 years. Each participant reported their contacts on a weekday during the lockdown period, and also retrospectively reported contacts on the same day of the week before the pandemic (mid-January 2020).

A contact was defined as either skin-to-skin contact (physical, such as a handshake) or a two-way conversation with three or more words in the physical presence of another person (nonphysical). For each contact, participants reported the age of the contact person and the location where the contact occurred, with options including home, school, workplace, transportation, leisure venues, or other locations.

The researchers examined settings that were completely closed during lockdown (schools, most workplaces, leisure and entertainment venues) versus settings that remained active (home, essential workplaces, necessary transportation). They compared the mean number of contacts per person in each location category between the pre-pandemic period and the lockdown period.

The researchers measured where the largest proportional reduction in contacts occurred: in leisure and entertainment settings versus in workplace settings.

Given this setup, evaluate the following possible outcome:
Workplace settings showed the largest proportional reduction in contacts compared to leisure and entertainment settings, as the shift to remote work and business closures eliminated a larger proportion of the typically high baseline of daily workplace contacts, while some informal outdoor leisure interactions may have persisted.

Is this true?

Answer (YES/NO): NO